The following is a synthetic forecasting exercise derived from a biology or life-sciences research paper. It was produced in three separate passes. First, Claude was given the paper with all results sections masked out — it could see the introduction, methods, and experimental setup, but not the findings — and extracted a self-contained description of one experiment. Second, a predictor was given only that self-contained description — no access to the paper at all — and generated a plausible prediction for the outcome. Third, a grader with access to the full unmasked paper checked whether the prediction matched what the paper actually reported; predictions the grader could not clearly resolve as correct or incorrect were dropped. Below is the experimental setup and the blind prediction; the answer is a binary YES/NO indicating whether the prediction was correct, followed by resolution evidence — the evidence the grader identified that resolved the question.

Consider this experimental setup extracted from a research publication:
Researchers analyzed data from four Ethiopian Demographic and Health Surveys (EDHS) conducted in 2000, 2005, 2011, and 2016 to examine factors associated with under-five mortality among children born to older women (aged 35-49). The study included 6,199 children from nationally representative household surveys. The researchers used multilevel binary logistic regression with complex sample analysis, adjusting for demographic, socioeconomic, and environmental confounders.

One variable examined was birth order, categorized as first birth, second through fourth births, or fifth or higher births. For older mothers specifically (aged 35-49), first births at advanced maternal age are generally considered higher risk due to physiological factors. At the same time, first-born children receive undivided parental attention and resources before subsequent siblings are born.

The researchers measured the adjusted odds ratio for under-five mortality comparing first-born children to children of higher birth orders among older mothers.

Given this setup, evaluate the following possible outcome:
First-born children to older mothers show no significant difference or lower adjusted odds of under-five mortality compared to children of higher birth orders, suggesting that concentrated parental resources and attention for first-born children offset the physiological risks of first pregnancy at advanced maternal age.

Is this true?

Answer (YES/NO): YES